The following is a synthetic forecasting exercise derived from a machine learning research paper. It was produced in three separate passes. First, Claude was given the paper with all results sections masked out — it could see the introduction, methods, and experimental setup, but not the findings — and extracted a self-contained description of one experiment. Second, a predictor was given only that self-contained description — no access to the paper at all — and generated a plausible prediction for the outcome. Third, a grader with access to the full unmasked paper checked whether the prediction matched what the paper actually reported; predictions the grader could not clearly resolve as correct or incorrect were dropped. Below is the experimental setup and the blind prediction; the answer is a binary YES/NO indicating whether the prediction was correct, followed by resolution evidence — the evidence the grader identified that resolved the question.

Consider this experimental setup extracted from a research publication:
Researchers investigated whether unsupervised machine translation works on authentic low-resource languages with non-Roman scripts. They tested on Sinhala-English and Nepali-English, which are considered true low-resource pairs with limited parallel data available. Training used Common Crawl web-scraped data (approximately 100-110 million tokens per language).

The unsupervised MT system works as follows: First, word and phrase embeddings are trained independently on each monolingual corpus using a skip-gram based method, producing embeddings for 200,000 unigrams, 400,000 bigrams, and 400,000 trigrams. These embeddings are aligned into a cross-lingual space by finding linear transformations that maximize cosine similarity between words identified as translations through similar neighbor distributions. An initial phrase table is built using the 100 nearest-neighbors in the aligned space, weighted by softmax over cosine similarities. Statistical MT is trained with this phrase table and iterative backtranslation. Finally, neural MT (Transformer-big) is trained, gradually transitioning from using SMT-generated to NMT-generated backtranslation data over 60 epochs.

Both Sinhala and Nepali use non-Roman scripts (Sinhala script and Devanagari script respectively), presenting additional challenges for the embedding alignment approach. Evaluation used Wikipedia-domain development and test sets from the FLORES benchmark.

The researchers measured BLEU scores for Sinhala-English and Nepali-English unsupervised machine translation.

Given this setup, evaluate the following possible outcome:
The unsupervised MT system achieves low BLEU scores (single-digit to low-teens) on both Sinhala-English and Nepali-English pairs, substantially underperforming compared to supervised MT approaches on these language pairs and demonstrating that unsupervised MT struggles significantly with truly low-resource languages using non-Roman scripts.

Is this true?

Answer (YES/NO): NO